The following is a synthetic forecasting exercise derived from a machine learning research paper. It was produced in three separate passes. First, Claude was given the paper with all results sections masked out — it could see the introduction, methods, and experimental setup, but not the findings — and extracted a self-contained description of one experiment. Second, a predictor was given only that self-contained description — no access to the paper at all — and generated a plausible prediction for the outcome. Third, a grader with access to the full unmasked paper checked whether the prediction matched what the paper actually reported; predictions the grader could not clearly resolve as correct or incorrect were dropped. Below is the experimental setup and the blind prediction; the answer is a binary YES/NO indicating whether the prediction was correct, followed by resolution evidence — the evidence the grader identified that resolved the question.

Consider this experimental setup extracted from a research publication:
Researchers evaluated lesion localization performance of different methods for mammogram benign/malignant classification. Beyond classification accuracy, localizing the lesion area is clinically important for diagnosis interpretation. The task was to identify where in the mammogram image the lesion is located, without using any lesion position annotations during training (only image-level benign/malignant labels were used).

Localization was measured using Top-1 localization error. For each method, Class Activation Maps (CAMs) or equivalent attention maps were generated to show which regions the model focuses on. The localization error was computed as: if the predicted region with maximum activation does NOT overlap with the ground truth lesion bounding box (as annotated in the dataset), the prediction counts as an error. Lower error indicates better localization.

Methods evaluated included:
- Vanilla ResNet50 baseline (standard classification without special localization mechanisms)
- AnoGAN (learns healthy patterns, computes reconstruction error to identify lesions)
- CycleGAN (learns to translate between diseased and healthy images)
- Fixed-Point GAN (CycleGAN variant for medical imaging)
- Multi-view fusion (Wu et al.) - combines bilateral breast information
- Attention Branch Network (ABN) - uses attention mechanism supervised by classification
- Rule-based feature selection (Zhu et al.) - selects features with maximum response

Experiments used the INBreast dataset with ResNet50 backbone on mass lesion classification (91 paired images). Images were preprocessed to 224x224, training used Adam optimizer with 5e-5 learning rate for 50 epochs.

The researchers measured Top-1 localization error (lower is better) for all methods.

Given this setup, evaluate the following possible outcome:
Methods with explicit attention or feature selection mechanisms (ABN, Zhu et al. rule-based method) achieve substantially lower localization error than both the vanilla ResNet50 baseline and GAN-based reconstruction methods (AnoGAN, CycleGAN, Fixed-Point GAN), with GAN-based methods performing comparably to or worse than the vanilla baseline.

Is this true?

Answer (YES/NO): NO